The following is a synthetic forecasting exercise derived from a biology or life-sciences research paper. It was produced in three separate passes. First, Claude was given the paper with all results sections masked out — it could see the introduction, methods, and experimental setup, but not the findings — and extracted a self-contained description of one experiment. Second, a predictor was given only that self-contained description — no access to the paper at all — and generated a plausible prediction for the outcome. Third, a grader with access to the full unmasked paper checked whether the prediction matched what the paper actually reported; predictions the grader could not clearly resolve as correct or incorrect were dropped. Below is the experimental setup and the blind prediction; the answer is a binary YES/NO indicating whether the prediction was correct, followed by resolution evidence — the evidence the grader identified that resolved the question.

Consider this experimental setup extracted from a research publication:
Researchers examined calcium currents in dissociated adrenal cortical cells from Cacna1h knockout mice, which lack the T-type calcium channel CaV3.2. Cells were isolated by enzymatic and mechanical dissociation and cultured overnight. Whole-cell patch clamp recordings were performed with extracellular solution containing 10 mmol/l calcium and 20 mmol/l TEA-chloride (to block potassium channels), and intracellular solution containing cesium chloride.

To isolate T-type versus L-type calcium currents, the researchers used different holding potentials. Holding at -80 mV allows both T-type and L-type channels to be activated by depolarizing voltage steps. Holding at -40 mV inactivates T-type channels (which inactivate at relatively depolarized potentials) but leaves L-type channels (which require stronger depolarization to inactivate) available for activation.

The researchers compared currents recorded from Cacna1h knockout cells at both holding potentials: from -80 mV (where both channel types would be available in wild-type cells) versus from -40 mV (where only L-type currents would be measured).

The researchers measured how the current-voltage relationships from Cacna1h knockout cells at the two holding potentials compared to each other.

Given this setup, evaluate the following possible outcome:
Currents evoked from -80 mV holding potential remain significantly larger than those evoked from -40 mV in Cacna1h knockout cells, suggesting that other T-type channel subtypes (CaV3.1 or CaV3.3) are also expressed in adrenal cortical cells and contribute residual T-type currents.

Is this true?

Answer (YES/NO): NO